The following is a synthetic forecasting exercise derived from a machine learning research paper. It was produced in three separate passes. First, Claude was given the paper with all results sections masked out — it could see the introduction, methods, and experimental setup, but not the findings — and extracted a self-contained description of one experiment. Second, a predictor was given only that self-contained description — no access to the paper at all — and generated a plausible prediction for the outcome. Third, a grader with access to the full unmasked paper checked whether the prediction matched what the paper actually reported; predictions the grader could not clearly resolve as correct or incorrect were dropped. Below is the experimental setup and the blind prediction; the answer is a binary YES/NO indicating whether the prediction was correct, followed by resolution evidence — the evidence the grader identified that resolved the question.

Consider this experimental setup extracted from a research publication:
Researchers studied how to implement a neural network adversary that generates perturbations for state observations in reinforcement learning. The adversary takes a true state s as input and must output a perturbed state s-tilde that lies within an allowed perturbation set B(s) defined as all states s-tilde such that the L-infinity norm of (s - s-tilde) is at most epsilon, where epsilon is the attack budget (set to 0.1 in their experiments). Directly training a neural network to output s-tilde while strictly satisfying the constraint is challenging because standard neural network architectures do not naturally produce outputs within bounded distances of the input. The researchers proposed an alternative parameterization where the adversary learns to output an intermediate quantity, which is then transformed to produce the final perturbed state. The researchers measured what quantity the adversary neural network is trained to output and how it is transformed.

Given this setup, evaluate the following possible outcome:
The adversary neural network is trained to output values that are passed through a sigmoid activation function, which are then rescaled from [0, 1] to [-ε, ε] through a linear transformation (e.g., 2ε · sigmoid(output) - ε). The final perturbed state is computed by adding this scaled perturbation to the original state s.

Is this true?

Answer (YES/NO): NO